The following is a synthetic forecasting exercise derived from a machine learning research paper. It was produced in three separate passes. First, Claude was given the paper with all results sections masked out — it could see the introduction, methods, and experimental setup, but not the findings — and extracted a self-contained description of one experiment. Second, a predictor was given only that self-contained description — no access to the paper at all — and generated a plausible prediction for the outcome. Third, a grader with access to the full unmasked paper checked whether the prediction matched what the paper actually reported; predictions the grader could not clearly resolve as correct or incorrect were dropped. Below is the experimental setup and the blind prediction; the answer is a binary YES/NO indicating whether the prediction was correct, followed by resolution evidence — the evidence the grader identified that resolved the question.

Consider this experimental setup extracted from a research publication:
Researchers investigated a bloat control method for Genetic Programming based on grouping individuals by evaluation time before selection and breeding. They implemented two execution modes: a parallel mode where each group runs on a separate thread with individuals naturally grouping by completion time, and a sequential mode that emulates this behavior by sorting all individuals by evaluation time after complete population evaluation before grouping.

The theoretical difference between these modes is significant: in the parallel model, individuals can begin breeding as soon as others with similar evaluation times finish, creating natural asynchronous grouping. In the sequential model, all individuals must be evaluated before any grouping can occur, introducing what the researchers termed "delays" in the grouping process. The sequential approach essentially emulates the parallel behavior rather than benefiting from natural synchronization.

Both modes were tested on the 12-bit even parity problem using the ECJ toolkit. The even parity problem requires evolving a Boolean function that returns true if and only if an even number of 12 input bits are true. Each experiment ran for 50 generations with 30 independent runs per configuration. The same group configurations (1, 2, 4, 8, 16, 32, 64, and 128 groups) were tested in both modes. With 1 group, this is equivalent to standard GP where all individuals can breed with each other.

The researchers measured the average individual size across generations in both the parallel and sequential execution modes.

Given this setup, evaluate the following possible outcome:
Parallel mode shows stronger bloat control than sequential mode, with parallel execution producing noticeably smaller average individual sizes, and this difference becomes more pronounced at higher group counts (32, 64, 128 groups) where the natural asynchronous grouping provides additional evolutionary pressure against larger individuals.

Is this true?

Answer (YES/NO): NO